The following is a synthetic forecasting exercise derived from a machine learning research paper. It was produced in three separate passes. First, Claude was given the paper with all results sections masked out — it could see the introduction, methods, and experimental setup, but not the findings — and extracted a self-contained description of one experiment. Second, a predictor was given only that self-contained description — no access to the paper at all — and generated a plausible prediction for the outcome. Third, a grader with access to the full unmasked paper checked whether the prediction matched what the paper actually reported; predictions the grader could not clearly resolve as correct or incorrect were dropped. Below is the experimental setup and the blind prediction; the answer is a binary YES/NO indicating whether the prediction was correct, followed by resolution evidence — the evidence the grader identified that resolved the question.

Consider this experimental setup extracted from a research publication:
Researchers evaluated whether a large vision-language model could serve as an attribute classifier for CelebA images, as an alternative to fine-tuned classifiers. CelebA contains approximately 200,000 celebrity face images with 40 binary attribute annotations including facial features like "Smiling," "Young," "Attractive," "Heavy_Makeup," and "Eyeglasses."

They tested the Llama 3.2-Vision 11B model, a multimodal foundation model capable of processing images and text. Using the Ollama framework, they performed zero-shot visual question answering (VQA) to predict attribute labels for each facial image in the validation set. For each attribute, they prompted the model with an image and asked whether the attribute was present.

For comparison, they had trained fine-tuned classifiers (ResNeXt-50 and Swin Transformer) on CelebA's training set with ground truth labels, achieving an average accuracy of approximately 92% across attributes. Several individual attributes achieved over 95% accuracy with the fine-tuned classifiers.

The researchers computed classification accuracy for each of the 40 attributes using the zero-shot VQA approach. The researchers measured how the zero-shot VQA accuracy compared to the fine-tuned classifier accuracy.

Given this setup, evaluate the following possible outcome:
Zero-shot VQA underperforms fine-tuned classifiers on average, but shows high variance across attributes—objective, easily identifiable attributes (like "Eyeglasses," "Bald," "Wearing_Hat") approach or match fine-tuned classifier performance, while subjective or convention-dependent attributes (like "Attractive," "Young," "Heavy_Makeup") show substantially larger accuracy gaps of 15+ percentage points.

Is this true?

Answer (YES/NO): NO